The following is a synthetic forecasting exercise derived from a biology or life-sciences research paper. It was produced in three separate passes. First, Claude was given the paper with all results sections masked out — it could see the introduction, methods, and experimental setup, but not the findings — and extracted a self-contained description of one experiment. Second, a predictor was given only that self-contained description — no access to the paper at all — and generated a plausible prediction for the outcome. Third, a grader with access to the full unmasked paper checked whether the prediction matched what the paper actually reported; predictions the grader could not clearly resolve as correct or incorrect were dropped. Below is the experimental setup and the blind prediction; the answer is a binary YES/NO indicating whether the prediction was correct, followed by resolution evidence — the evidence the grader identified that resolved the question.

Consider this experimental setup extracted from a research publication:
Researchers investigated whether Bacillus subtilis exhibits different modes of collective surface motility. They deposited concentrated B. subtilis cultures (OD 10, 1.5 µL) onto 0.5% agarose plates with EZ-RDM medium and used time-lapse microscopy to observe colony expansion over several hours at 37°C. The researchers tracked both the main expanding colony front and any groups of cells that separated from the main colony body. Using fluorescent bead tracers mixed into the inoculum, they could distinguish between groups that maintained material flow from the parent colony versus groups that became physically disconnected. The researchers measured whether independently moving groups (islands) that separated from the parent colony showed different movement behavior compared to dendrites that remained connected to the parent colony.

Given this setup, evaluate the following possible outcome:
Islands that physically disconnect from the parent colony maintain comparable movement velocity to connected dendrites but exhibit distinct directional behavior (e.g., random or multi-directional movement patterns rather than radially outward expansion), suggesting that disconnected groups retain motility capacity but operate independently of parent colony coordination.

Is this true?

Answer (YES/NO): NO